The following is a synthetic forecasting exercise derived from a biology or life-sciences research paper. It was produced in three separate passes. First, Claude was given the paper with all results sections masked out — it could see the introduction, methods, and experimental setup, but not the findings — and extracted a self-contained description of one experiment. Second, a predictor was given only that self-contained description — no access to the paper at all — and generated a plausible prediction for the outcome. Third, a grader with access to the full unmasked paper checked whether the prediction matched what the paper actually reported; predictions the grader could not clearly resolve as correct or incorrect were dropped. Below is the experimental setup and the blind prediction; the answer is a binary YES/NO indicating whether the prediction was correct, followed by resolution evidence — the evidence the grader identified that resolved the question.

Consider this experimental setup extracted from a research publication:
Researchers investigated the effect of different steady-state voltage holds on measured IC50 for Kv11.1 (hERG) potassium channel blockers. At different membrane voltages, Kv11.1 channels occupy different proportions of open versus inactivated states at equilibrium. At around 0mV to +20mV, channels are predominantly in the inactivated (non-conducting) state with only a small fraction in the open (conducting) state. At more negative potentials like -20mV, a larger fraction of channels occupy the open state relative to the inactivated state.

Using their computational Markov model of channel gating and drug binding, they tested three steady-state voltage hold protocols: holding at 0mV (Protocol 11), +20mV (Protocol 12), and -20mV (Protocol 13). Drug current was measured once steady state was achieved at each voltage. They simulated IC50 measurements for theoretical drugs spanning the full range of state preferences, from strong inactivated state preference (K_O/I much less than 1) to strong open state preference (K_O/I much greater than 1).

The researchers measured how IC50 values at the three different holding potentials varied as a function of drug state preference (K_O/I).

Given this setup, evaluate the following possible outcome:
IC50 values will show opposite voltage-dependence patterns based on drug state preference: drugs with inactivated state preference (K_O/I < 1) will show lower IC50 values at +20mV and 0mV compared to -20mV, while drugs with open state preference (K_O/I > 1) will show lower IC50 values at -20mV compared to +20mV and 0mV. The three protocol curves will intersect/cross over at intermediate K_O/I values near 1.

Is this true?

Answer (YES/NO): YES